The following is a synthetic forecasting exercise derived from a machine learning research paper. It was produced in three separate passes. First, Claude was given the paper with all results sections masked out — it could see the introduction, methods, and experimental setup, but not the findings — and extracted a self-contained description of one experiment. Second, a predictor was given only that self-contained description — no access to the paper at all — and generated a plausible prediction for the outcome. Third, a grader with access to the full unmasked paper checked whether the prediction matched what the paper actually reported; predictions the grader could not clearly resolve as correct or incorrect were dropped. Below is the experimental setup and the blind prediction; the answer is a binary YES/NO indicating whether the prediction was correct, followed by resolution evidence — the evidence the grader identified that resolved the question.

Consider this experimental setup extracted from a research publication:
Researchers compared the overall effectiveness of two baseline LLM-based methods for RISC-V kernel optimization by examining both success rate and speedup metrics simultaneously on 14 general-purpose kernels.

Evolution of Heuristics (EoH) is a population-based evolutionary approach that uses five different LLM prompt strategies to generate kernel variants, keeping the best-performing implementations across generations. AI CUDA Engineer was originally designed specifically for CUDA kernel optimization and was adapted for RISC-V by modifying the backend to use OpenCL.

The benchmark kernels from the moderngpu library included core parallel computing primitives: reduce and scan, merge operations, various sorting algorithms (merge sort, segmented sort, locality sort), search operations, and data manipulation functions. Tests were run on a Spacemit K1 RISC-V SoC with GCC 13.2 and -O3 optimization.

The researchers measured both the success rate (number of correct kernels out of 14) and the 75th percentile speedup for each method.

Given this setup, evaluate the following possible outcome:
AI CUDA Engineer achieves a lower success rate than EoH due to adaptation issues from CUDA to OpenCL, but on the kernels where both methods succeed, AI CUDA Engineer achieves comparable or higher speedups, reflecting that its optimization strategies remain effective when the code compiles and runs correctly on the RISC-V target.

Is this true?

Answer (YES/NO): NO